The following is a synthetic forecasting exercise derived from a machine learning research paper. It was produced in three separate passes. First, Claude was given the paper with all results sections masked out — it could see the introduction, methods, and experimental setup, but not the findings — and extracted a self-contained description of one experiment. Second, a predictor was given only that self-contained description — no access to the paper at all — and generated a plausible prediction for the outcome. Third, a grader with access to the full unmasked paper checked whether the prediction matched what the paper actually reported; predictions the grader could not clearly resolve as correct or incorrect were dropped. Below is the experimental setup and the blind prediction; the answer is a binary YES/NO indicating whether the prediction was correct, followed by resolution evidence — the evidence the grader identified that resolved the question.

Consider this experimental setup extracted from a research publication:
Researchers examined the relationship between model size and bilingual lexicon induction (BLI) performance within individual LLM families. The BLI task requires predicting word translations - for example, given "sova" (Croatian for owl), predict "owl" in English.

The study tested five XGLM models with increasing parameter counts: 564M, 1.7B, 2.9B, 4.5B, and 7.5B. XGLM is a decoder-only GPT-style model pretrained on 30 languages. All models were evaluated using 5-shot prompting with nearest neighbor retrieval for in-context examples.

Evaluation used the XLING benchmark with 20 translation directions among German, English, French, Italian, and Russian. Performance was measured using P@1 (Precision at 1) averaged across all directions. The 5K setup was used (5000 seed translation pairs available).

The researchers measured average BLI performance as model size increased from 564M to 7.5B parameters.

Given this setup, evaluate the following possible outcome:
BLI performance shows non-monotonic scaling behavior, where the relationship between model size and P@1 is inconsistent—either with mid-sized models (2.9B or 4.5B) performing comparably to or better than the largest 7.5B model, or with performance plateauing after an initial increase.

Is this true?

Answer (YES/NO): YES